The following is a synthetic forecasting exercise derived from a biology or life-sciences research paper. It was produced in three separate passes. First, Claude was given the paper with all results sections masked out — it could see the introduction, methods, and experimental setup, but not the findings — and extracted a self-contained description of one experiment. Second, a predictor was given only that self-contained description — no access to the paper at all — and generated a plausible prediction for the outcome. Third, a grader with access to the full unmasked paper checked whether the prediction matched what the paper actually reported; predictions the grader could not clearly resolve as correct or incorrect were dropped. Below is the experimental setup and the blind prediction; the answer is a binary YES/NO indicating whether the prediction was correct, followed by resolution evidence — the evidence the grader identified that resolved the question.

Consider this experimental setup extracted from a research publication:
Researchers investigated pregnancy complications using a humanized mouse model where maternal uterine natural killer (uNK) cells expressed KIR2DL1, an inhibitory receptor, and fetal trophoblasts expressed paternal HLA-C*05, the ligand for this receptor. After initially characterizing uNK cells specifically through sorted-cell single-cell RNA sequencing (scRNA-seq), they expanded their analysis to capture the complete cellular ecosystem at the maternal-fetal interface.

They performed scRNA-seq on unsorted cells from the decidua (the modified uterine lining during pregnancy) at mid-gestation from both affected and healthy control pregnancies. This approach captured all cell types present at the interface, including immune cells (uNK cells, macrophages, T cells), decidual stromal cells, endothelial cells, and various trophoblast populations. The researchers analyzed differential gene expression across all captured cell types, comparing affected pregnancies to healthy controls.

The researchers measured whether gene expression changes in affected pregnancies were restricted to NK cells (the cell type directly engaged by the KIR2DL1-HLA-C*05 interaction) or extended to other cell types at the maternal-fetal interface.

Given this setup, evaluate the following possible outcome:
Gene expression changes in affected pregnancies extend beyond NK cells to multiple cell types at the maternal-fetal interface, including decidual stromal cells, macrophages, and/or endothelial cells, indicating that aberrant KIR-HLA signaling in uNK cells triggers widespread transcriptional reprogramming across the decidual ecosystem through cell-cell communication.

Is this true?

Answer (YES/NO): YES